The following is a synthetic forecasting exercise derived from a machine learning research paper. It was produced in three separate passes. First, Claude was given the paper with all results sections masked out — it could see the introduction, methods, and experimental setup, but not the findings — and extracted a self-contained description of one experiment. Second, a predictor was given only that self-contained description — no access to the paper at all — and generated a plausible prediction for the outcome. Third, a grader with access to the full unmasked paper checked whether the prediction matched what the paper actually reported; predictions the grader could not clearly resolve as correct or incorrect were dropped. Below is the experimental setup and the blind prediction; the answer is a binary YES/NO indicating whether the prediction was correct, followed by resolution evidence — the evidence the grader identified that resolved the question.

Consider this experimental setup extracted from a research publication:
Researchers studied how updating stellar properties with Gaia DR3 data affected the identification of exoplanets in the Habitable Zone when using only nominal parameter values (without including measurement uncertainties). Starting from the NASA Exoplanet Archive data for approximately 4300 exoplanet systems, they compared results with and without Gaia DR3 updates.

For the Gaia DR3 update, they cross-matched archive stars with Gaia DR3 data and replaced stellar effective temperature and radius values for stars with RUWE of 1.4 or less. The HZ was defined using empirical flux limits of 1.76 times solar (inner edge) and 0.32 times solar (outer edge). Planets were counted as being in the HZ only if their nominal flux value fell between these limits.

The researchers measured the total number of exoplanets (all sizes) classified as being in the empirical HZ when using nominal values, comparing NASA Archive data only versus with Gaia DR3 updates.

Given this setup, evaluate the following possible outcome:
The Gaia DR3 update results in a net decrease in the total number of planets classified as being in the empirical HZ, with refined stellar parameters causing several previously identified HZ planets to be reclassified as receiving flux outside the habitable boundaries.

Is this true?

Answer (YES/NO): NO